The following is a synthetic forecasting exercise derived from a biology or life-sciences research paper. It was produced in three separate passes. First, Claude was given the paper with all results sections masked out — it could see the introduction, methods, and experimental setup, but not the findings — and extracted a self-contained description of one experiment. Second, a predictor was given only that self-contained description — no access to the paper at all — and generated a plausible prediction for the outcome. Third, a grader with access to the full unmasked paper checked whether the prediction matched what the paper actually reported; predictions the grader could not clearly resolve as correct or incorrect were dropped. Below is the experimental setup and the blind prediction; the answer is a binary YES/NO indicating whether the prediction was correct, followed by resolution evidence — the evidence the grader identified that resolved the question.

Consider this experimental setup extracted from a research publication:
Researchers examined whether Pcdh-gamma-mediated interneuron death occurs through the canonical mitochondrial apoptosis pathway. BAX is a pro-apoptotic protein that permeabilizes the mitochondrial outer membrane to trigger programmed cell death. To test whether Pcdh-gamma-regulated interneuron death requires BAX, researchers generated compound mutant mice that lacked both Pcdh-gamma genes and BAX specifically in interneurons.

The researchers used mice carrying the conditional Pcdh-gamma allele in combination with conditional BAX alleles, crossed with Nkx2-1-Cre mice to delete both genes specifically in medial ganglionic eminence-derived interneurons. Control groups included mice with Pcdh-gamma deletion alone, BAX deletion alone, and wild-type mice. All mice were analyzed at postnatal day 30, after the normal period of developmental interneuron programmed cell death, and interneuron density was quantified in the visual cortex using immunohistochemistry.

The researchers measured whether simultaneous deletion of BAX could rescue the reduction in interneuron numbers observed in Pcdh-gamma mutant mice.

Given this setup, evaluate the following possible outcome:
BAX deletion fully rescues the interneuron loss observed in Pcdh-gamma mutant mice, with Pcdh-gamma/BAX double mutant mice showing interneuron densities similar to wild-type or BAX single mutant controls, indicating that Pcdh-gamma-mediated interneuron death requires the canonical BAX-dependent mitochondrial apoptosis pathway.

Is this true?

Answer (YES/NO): YES